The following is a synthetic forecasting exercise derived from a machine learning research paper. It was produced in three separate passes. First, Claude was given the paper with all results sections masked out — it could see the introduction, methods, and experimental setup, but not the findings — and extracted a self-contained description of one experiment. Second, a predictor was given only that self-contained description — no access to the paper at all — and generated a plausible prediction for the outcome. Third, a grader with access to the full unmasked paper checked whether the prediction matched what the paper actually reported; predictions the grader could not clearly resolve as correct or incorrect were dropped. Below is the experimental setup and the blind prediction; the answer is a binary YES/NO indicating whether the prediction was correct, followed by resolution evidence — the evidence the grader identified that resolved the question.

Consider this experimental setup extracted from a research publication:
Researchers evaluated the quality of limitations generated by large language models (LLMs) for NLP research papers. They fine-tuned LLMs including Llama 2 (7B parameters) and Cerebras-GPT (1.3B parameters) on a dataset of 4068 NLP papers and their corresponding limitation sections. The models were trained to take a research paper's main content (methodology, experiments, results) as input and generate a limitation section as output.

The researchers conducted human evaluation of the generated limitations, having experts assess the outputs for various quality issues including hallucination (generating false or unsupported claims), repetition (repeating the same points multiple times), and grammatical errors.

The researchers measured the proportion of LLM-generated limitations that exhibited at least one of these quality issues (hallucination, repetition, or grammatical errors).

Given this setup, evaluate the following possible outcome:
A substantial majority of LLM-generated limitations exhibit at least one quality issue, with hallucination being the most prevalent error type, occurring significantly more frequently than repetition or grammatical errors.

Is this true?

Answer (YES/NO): NO